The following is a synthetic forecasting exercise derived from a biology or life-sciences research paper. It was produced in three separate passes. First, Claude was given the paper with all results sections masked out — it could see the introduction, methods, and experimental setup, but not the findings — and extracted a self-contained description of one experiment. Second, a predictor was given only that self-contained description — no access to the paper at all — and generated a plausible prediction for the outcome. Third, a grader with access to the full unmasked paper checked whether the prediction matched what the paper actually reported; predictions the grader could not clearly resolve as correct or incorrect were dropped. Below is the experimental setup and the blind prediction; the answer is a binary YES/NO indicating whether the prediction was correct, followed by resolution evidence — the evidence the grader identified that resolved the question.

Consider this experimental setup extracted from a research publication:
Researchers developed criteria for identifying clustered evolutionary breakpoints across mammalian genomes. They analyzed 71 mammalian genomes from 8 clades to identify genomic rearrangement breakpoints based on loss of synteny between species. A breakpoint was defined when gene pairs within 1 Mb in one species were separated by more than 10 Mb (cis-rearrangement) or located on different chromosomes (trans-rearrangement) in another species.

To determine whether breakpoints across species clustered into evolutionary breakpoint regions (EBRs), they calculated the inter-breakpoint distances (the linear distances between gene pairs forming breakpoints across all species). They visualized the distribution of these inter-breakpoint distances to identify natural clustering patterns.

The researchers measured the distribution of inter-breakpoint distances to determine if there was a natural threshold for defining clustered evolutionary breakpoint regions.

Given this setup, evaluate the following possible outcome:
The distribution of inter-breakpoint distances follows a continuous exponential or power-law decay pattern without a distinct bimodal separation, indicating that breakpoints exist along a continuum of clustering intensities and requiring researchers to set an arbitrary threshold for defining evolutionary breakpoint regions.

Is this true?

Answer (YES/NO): NO